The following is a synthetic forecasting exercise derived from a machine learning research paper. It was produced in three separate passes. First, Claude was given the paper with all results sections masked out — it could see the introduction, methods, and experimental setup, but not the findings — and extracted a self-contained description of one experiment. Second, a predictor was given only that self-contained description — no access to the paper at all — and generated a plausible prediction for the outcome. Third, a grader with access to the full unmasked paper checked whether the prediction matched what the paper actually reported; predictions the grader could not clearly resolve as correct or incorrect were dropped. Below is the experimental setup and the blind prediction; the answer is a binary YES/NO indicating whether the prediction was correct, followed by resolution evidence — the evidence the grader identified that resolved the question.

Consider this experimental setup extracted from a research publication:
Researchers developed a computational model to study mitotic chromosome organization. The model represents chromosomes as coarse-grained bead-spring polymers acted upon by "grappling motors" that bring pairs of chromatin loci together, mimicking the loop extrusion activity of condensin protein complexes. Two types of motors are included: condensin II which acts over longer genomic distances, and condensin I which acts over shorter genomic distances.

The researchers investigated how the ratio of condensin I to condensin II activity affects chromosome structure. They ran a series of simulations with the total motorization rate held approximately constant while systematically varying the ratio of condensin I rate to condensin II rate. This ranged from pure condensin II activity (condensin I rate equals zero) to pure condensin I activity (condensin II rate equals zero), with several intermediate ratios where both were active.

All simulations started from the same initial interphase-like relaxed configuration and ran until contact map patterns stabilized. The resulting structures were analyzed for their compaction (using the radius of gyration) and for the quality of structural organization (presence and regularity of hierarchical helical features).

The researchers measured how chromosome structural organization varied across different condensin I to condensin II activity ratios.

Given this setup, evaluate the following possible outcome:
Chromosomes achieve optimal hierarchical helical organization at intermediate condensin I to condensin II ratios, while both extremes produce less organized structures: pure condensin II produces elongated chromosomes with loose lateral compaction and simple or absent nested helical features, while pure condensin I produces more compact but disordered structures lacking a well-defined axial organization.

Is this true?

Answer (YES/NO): NO